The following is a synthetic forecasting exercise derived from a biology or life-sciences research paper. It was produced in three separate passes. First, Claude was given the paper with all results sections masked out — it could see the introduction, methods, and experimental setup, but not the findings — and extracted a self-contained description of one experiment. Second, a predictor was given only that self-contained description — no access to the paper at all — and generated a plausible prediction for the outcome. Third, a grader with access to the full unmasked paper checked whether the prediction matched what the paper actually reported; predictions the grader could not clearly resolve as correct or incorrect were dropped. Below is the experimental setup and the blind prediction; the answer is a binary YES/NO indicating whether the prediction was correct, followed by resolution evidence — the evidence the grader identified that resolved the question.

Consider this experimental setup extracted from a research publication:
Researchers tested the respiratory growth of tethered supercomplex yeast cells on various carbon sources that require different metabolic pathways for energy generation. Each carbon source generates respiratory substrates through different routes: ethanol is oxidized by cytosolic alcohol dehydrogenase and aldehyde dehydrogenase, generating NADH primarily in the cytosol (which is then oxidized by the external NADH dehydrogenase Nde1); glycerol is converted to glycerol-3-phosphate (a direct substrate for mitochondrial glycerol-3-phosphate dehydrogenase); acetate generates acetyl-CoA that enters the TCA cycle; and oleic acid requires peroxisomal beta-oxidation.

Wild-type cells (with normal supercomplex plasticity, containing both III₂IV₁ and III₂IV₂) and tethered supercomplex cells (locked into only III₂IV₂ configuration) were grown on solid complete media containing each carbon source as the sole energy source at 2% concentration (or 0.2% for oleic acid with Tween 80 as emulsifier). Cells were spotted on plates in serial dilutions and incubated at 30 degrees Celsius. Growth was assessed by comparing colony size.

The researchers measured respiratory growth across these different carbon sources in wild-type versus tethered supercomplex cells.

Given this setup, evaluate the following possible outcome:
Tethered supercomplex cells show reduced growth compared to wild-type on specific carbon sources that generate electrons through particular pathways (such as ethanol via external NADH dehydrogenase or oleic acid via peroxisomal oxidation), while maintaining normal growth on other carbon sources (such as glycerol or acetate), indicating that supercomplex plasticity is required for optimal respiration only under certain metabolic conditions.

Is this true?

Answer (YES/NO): NO